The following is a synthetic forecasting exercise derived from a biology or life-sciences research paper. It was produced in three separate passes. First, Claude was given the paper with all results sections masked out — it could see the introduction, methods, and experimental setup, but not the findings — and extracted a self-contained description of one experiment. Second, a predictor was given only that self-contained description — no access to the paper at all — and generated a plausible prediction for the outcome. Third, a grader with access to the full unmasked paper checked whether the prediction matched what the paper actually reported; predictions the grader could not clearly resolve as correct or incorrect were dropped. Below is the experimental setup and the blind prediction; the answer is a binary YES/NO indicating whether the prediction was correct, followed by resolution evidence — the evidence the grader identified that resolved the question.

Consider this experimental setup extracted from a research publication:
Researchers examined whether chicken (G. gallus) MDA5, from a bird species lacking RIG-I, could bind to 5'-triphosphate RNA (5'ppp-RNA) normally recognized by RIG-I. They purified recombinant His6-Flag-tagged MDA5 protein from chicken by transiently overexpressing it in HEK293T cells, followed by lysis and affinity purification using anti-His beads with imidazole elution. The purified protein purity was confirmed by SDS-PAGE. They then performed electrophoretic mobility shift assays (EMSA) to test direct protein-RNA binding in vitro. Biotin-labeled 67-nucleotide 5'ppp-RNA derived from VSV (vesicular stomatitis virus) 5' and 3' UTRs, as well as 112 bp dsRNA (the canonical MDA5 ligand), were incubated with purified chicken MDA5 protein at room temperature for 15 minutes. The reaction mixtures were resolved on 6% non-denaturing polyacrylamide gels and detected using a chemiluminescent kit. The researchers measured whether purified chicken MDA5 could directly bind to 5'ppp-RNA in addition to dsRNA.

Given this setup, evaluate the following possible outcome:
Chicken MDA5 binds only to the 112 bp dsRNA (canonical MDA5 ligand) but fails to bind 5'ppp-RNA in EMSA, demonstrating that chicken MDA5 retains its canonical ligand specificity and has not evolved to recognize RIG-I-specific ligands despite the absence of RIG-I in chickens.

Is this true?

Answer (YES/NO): NO